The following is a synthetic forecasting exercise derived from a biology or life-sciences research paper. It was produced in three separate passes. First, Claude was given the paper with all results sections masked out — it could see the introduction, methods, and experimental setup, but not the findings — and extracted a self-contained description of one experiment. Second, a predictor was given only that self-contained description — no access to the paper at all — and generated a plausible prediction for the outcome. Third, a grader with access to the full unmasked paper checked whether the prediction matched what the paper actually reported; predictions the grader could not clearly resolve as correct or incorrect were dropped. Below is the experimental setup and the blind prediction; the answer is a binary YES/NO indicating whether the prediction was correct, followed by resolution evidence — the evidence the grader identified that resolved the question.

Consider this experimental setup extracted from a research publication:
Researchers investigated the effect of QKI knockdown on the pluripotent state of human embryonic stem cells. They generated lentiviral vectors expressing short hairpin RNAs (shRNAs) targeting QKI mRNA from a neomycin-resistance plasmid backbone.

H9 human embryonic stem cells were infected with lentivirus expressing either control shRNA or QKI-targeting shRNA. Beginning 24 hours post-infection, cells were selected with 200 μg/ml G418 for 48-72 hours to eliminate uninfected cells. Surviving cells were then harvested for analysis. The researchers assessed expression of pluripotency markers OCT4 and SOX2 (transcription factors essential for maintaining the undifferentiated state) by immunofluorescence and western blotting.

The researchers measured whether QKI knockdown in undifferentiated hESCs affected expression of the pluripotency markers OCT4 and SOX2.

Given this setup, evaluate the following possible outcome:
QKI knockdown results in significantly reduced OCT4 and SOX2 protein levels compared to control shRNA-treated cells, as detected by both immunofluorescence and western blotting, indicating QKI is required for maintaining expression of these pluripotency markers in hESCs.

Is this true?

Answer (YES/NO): NO